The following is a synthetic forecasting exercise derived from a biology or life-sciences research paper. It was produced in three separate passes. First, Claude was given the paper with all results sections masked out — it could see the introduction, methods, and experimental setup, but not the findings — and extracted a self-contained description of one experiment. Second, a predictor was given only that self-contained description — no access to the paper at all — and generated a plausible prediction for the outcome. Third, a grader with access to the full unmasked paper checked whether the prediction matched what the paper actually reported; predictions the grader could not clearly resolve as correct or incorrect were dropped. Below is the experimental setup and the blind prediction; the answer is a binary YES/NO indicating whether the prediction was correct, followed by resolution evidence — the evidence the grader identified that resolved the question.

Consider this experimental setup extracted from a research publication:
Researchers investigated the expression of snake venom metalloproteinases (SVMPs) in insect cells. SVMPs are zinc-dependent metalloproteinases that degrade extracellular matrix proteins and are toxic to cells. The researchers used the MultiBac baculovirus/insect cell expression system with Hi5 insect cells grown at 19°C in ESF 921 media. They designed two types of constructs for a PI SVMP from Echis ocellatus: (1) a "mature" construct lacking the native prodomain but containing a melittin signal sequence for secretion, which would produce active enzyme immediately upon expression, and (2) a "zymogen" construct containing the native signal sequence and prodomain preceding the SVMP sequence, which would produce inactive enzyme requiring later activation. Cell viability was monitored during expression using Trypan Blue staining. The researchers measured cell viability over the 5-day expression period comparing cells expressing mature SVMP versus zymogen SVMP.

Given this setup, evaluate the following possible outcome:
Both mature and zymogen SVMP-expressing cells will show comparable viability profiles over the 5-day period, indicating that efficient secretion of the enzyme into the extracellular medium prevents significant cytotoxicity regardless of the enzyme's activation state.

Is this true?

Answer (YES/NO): NO